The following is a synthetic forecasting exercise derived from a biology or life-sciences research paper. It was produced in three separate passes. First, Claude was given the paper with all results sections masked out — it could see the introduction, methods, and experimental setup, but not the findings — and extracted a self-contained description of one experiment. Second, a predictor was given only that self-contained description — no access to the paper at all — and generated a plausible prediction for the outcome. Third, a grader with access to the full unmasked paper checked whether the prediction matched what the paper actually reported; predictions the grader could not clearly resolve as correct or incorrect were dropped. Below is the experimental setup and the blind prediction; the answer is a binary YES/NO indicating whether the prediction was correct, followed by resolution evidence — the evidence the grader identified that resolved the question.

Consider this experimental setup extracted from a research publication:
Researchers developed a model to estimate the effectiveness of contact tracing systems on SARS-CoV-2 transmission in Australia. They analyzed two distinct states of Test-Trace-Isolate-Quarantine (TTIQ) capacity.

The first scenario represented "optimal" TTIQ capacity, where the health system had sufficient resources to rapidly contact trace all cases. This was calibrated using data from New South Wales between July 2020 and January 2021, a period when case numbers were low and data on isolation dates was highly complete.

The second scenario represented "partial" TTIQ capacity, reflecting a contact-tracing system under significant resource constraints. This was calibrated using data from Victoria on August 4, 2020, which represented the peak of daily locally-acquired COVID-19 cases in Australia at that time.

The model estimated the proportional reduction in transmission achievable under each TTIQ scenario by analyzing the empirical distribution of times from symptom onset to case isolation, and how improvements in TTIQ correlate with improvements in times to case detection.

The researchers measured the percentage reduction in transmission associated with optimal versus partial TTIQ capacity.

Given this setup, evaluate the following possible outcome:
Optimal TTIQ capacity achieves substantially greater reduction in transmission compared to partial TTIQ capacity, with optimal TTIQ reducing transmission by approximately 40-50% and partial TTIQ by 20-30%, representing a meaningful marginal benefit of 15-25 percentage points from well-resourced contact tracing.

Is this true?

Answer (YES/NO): NO